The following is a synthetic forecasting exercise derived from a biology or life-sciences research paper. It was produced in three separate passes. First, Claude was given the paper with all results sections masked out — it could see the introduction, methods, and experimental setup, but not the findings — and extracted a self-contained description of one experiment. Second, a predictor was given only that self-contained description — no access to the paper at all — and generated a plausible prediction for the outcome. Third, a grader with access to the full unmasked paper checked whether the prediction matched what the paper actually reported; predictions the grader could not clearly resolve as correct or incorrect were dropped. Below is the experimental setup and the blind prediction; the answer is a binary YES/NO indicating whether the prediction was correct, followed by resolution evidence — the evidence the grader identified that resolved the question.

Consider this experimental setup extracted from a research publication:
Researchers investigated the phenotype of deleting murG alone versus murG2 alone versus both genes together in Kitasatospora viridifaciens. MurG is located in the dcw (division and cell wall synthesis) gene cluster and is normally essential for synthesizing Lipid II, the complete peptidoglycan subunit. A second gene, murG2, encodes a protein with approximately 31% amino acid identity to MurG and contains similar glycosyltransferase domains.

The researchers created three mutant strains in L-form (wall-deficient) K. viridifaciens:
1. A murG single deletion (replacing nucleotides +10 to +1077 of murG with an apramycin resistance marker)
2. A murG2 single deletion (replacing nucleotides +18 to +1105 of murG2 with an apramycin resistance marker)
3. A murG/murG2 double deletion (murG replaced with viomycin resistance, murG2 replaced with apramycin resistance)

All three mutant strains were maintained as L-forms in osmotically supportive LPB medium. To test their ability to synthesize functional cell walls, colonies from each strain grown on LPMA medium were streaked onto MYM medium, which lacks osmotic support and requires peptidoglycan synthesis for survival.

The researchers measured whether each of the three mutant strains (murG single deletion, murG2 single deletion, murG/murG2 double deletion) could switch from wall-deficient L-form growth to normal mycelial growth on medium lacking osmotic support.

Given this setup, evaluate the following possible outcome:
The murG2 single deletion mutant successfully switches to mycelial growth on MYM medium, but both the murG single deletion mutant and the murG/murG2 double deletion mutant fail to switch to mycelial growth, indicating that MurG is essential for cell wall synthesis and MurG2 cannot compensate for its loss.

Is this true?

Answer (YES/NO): NO